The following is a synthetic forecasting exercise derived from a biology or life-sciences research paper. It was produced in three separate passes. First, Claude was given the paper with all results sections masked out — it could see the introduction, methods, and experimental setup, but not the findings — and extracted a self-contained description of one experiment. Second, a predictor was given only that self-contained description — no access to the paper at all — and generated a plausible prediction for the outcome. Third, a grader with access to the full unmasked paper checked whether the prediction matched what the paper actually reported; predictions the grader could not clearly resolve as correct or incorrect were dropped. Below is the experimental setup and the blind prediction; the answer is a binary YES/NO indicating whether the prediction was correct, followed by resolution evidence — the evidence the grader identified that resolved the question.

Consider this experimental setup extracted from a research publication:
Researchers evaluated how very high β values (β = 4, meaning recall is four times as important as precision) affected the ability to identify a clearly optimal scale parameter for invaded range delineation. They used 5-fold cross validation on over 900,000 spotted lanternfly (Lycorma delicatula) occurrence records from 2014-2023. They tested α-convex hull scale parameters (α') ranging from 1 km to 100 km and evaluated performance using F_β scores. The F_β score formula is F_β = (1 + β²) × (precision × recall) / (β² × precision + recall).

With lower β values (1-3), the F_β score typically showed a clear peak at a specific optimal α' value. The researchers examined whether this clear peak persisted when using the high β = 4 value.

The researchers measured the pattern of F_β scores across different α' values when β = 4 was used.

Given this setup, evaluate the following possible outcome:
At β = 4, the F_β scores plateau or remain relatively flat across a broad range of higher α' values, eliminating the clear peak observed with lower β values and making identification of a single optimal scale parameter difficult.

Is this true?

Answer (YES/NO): YES